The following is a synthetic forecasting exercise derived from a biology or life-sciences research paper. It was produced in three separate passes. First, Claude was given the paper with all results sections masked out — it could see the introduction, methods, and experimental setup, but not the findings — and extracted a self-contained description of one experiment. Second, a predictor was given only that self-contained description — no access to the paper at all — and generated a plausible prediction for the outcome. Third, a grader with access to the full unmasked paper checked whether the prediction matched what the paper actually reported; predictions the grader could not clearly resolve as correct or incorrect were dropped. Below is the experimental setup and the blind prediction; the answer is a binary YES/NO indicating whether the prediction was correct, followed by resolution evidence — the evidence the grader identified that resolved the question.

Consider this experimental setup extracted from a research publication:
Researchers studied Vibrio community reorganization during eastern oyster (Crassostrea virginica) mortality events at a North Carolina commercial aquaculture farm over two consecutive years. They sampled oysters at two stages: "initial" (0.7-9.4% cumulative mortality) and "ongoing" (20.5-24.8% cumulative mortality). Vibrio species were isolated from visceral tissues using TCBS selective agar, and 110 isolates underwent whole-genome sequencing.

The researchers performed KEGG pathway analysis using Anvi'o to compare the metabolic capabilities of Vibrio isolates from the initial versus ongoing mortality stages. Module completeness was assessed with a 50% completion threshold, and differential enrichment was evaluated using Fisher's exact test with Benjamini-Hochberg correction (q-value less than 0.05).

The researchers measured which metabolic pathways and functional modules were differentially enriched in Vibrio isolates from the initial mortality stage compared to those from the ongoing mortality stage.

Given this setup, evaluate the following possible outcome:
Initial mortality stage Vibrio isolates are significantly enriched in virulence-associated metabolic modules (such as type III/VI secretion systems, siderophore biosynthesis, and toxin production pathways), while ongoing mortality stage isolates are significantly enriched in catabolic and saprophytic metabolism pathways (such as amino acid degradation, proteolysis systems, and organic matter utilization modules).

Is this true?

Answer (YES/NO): NO